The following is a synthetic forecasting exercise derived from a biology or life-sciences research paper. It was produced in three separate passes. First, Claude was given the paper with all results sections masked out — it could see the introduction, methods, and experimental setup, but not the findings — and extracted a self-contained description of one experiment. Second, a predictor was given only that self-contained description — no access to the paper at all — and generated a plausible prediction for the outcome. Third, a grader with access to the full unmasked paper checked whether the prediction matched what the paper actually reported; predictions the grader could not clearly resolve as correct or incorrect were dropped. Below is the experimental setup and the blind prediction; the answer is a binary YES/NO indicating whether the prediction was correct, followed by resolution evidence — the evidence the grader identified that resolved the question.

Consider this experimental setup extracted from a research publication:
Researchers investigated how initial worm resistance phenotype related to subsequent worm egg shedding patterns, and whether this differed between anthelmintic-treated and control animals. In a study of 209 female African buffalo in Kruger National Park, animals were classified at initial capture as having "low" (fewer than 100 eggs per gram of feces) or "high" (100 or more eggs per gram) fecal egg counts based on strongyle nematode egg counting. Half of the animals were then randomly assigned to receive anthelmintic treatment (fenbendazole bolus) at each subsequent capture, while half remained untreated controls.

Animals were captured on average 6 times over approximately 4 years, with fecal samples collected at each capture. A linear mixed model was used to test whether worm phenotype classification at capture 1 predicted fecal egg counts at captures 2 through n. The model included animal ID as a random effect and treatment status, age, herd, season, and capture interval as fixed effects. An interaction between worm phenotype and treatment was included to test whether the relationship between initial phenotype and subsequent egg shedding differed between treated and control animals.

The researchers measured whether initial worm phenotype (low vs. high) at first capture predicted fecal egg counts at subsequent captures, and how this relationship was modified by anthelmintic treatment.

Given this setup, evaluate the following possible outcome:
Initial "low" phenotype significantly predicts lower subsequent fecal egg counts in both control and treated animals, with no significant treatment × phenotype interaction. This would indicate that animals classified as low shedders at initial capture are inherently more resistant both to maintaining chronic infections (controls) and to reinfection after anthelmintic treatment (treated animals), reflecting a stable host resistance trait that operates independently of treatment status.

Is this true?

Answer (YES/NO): NO